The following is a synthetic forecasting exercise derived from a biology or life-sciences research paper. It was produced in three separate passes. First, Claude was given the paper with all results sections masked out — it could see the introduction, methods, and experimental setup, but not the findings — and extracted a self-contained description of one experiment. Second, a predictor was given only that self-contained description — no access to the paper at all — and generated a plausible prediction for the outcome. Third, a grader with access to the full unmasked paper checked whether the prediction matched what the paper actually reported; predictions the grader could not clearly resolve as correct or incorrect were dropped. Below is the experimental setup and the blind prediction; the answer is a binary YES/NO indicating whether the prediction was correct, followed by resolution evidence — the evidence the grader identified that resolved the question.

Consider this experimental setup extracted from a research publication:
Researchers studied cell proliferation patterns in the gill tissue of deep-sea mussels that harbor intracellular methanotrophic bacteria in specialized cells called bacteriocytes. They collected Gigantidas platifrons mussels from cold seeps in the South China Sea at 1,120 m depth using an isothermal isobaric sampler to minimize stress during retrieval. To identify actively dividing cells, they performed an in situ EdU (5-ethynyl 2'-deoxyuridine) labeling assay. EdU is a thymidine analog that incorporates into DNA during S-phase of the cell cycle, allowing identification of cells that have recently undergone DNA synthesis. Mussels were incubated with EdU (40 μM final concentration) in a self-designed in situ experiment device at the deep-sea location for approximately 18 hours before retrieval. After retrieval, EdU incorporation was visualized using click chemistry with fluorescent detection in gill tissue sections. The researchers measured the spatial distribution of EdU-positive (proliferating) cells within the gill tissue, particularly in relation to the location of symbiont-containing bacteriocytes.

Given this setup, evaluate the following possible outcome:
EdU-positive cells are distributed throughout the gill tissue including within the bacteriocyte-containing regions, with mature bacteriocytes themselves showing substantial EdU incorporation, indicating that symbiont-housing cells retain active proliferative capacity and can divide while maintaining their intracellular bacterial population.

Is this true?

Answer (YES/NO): NO